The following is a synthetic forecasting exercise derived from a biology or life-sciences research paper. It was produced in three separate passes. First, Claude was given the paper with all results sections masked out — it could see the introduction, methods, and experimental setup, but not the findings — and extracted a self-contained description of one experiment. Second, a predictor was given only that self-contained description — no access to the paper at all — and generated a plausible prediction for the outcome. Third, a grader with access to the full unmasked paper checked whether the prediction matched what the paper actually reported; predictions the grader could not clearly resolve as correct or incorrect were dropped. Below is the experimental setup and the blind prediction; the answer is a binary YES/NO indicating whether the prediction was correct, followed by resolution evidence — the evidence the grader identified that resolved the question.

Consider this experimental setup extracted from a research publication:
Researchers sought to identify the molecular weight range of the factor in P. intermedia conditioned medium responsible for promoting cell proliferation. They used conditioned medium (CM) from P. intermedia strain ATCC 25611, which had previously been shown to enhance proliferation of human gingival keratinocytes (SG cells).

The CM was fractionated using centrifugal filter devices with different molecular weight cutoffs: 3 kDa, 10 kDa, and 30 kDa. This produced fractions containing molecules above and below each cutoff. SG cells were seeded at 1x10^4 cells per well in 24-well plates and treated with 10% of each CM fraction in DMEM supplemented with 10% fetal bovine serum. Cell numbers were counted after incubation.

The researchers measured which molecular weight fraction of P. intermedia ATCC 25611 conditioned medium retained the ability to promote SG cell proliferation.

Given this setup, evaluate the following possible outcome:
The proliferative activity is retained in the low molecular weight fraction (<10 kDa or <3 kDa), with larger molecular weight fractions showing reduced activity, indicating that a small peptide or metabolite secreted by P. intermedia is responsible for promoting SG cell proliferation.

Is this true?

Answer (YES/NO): NO